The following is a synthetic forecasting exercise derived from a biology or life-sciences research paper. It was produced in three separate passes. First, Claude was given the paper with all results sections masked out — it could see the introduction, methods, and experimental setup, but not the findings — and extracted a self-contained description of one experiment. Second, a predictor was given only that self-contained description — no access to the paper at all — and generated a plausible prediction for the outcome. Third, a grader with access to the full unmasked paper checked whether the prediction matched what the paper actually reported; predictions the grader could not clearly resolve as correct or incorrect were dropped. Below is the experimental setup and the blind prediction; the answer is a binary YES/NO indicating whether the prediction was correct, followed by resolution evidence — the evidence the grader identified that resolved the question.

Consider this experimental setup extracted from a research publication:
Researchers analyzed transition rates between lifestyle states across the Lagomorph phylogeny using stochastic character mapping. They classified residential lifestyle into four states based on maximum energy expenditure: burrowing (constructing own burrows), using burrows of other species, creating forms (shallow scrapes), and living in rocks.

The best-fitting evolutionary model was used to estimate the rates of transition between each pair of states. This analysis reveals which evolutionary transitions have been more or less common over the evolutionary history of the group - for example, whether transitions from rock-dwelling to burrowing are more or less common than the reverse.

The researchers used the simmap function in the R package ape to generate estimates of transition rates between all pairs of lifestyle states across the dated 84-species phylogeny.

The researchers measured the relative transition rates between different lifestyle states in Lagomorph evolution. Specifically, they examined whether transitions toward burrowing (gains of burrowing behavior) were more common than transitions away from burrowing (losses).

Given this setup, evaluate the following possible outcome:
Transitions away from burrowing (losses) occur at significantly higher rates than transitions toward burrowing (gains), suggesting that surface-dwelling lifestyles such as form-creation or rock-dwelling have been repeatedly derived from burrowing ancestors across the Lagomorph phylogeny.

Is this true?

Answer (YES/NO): NO